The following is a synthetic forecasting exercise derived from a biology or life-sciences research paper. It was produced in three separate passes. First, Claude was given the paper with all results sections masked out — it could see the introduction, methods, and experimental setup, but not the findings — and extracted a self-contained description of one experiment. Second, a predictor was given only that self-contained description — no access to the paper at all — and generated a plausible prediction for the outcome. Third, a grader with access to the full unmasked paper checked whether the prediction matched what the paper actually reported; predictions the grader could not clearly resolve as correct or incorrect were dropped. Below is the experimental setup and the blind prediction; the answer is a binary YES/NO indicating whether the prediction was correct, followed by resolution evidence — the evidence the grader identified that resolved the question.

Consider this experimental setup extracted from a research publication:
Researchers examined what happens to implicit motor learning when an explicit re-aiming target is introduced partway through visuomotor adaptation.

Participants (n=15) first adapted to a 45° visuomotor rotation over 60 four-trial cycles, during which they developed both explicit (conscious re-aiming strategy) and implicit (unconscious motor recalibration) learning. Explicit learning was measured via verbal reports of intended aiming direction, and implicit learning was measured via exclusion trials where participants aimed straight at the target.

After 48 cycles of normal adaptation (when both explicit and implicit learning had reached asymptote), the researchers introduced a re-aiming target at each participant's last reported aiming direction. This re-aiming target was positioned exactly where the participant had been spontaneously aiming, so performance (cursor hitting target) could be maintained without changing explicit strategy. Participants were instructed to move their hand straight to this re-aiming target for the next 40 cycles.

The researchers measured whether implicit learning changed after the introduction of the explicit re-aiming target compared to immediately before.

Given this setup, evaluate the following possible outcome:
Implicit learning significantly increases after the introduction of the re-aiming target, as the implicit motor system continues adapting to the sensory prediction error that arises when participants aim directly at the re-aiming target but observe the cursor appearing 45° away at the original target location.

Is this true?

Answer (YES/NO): NO